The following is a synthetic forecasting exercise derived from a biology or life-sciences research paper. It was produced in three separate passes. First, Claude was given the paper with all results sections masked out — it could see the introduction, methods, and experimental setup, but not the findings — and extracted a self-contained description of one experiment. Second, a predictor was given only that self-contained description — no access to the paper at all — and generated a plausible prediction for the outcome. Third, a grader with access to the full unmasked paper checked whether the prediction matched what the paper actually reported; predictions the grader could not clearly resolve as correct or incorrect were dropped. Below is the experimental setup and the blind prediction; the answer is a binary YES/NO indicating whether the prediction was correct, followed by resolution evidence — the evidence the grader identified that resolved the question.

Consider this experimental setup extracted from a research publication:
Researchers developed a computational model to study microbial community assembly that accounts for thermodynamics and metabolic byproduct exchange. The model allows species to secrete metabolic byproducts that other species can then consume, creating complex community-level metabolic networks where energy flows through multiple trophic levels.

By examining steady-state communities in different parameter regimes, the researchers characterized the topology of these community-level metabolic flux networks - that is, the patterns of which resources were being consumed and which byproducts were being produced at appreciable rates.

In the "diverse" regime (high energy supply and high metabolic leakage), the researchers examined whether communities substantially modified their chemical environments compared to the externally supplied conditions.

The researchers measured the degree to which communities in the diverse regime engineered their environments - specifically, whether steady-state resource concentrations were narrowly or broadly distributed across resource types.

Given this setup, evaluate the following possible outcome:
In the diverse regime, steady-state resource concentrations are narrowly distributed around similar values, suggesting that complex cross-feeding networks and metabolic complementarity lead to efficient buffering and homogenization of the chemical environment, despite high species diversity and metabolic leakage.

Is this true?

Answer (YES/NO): YES